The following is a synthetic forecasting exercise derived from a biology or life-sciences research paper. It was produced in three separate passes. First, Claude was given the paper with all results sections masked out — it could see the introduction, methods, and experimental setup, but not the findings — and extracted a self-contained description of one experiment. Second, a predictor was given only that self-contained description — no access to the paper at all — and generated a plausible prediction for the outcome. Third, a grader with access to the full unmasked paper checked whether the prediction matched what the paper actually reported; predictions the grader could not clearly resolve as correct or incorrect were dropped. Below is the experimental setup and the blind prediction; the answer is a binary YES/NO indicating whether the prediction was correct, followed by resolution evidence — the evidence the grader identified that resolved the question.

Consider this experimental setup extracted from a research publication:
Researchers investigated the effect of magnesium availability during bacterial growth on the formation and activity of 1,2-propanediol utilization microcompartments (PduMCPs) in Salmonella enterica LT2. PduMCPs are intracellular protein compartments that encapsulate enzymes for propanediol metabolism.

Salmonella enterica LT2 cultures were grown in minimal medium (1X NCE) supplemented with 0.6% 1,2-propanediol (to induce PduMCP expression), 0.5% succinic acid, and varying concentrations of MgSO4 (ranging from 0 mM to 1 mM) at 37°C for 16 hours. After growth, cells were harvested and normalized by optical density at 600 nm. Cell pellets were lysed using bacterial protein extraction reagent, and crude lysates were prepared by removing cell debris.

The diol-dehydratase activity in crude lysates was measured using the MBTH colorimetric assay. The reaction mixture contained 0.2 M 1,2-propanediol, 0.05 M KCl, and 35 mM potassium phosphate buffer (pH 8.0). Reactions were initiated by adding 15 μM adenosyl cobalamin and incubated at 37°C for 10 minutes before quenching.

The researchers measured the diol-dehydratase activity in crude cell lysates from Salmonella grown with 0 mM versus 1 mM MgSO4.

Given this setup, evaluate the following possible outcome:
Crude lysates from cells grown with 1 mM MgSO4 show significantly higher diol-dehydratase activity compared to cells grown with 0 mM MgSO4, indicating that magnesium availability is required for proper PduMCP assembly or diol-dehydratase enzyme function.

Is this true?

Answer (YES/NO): NO